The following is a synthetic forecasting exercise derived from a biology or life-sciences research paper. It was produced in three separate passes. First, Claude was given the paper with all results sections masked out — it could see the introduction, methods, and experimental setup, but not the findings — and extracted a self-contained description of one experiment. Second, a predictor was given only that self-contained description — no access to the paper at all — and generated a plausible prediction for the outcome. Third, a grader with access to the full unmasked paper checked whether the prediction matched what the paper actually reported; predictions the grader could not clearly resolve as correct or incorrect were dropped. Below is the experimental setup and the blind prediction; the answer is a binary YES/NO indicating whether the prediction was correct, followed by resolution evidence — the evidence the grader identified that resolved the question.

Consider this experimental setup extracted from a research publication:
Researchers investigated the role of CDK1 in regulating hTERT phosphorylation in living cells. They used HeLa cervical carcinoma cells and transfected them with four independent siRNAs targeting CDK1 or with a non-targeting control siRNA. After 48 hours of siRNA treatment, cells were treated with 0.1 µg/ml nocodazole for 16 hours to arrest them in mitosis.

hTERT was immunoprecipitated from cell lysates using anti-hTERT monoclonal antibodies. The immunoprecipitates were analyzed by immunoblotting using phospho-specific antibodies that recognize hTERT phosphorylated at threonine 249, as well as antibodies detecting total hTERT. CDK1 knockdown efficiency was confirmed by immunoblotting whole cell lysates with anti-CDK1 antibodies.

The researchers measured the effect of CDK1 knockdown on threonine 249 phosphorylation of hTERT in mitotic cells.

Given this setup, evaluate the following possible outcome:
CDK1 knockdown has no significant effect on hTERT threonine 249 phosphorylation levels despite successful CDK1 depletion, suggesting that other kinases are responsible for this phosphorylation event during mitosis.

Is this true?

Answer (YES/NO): NO